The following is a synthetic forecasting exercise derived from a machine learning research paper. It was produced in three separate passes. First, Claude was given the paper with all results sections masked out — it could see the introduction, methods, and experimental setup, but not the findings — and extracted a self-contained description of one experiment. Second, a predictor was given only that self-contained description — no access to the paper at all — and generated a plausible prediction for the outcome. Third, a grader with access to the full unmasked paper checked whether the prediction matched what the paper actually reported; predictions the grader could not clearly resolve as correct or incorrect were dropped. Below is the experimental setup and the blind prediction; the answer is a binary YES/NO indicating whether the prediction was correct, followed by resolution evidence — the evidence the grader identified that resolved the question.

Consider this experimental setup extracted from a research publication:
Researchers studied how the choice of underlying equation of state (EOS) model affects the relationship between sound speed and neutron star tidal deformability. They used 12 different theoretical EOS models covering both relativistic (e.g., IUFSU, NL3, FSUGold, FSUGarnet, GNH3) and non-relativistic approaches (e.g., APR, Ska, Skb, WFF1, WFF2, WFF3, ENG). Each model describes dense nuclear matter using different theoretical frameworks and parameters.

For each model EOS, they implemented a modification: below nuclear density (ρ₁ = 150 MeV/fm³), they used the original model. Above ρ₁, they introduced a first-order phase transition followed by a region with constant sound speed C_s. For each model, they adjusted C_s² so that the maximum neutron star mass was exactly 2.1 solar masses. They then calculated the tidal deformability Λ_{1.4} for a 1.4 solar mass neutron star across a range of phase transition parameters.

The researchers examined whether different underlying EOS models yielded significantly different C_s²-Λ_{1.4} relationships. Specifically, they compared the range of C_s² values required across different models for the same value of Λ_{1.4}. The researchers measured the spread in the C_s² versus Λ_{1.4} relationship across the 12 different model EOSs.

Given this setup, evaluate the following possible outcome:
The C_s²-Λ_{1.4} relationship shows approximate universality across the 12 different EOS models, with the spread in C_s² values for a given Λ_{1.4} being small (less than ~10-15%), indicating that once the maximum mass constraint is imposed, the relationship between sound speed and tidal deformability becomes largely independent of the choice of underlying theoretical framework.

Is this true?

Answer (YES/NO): YES